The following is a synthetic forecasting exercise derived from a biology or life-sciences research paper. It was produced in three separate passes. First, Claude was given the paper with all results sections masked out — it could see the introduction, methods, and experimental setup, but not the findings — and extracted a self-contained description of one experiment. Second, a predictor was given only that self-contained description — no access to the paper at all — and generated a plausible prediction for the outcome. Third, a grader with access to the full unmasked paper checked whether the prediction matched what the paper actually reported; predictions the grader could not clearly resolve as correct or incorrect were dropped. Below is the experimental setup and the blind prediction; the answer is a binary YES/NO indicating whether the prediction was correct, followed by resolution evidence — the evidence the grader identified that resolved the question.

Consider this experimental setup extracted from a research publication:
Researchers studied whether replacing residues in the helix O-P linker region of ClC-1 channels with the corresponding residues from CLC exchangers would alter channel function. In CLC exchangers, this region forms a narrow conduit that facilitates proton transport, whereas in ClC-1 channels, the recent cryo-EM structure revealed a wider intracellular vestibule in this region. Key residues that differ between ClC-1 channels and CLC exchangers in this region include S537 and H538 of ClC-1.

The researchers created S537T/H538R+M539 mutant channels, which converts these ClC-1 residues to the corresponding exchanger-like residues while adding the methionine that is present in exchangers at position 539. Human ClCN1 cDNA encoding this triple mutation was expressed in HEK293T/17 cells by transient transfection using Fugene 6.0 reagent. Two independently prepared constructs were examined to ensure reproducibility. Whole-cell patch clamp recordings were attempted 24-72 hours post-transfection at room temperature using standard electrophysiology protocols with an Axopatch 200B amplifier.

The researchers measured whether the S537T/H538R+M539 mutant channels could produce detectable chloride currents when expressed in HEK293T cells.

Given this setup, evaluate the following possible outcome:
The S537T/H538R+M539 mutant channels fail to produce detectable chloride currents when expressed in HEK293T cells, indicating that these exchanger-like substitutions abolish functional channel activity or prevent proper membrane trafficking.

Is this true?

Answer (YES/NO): NO